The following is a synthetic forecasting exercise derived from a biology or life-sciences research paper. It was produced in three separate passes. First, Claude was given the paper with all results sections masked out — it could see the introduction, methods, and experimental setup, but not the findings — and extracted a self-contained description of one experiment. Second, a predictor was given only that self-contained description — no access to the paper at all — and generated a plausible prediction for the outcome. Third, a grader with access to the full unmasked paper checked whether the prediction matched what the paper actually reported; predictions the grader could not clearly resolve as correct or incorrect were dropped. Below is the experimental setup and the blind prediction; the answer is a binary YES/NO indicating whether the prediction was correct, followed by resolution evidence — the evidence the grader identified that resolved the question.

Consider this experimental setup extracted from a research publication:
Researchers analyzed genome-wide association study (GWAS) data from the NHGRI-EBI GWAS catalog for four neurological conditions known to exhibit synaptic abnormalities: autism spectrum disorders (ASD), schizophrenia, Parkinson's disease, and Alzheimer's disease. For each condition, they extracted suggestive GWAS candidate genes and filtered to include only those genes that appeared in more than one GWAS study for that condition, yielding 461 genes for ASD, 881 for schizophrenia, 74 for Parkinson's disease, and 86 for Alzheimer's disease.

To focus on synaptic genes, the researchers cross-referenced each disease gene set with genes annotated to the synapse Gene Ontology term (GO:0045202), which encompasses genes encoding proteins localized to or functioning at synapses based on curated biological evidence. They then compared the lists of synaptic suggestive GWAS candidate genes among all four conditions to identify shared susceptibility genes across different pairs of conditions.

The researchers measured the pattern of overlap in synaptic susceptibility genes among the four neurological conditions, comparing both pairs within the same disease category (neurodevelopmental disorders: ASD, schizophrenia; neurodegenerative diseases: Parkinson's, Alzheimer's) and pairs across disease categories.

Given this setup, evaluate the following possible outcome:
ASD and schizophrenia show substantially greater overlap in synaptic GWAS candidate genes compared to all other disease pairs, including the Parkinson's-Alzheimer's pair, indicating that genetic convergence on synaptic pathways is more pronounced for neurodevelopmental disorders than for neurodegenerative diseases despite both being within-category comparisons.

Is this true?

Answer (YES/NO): YES